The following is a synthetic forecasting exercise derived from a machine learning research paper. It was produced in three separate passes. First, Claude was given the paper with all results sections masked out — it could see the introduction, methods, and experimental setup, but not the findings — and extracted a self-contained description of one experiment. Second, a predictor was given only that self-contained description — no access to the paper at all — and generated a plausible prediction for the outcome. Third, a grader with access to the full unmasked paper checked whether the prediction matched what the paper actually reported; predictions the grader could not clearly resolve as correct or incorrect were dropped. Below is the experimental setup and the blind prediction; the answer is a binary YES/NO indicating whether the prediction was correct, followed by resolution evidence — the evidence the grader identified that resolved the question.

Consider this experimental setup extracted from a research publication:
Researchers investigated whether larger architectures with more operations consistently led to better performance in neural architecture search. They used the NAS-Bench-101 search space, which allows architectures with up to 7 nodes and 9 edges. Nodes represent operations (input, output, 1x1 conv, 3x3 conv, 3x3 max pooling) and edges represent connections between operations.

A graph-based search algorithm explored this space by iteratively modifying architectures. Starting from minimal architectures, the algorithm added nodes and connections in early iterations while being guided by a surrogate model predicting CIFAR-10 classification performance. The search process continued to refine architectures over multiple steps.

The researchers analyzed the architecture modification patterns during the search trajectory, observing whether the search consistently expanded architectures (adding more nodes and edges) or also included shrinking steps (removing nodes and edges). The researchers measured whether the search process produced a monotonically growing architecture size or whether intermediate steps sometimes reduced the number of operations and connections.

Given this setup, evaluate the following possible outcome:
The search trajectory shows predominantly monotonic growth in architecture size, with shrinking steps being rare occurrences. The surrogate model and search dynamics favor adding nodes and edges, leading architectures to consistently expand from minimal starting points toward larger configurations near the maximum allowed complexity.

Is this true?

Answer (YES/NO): NO